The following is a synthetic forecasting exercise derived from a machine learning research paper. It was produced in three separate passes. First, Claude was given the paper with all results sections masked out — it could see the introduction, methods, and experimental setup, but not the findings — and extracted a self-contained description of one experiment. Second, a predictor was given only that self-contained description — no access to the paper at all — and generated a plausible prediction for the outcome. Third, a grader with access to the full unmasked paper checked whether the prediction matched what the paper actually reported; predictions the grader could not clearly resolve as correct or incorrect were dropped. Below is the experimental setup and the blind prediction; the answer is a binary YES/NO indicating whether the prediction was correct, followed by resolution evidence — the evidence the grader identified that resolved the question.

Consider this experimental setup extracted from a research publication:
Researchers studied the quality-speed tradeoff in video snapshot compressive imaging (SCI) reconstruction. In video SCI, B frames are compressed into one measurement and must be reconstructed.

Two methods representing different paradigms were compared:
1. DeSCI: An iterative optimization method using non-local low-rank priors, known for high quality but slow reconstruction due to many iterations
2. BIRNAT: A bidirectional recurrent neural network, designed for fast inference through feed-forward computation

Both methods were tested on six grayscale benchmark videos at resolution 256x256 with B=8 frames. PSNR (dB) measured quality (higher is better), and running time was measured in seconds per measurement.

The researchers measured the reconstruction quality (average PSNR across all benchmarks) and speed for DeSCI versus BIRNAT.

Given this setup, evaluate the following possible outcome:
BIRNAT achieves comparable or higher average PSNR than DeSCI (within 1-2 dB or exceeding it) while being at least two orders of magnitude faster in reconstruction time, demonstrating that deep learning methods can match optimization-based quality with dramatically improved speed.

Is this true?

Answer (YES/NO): YES